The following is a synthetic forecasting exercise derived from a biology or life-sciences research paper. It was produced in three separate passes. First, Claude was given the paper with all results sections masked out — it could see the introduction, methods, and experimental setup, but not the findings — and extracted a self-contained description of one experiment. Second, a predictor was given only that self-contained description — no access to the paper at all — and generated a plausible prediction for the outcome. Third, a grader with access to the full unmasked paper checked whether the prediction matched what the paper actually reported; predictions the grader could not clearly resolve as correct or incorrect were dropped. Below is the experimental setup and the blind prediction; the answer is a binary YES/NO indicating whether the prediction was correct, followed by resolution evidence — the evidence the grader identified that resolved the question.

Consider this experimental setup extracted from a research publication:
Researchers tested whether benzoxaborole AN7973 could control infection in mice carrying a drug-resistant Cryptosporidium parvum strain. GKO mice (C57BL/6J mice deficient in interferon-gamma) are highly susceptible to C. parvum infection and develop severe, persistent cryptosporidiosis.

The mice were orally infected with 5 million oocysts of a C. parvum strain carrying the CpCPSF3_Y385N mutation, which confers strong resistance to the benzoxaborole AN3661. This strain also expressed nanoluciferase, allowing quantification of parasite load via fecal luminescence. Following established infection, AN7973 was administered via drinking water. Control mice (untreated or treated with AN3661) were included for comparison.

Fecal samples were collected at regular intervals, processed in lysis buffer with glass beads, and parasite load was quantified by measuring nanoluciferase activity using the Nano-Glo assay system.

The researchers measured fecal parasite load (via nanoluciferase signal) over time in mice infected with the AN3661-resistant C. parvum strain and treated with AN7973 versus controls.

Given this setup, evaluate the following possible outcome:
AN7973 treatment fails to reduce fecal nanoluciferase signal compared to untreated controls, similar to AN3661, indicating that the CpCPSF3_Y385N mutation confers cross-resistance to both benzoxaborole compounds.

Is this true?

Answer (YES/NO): NO